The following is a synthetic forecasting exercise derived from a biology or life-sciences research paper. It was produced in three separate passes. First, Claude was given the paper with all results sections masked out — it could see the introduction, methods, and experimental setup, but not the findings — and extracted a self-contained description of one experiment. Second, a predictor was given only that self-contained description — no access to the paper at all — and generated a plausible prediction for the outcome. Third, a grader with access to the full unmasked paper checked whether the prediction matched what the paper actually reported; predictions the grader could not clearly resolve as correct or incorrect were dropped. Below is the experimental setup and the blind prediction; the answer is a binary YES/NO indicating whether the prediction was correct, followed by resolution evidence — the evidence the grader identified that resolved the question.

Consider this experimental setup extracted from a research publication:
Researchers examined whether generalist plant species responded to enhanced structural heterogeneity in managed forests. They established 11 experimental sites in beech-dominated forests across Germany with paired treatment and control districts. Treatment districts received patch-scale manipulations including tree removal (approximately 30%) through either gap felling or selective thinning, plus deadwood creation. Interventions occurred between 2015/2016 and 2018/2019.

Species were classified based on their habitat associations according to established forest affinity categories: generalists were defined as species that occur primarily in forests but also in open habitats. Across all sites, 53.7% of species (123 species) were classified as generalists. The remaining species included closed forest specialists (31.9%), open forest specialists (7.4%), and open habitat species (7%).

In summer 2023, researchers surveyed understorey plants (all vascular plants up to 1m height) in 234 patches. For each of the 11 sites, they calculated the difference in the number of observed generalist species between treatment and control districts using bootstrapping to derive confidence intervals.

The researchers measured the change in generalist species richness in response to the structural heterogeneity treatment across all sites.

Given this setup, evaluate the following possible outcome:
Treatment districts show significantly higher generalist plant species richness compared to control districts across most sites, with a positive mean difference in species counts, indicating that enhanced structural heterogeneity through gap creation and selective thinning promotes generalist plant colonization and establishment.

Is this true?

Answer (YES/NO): YES